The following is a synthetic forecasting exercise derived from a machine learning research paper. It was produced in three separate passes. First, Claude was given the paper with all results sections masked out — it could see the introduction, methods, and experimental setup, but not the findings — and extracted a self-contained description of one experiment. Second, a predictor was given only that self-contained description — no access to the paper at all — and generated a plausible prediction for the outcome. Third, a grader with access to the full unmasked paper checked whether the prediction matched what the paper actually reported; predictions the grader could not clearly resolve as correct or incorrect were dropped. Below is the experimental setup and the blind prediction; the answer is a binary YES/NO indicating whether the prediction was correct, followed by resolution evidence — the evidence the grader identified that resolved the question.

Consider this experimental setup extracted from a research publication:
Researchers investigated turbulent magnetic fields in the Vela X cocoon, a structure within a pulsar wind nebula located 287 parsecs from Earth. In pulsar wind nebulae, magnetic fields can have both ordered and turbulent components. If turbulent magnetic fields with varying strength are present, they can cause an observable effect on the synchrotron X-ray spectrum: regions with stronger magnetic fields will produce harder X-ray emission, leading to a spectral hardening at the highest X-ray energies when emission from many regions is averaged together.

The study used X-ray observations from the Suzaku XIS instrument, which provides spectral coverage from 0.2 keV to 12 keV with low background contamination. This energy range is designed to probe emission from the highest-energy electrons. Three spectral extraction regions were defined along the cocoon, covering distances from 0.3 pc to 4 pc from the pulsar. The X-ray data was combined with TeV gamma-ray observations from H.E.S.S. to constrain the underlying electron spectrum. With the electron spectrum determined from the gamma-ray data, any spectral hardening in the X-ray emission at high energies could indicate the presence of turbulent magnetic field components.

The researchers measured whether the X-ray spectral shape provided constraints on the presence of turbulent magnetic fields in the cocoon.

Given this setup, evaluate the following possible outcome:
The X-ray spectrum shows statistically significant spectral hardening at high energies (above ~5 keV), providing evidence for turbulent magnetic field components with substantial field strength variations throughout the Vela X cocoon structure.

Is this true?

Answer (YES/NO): NO